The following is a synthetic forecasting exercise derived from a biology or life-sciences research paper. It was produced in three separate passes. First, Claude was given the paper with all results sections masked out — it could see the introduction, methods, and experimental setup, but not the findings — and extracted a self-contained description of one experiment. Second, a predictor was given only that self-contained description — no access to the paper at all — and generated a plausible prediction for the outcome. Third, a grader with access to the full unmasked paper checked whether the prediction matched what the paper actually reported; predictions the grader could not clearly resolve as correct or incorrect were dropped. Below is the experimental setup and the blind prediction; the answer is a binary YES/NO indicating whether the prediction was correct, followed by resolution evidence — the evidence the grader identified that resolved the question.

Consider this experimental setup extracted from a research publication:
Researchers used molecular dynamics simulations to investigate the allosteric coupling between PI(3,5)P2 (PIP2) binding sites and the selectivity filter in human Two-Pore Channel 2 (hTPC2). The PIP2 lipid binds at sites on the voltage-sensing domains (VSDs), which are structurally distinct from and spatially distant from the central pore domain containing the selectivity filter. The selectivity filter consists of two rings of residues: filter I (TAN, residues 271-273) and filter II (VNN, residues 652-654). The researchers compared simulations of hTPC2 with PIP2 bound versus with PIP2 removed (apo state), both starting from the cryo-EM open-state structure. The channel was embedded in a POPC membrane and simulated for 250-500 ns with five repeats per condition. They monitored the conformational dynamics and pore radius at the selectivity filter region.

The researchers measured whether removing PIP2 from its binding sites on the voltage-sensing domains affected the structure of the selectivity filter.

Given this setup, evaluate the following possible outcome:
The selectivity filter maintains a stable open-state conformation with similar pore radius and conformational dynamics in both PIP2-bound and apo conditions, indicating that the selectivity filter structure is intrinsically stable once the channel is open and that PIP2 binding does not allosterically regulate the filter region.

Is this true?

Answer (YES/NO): NO